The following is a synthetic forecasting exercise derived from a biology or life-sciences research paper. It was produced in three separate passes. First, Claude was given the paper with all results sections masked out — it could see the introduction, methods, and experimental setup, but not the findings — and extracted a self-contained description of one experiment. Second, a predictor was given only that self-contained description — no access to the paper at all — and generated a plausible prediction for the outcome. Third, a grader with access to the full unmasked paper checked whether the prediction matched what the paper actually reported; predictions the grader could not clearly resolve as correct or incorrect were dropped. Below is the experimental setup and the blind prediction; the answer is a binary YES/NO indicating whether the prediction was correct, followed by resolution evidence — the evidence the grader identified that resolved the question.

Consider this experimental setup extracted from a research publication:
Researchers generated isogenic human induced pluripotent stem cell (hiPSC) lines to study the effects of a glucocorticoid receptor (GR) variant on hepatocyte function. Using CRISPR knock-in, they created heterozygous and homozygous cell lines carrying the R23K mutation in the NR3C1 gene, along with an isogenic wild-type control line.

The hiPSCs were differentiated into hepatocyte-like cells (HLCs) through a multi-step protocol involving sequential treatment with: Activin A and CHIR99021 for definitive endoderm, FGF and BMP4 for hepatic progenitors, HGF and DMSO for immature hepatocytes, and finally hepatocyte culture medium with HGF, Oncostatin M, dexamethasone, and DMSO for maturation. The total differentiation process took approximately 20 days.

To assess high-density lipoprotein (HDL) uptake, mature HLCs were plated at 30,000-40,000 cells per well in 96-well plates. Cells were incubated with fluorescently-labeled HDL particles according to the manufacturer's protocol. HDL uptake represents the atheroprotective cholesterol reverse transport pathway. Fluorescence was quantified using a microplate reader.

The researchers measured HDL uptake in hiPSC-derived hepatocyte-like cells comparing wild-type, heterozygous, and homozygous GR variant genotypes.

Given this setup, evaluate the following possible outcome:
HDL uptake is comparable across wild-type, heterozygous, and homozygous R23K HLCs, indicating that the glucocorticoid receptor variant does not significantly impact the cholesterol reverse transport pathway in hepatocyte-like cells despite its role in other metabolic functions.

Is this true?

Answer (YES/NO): NO